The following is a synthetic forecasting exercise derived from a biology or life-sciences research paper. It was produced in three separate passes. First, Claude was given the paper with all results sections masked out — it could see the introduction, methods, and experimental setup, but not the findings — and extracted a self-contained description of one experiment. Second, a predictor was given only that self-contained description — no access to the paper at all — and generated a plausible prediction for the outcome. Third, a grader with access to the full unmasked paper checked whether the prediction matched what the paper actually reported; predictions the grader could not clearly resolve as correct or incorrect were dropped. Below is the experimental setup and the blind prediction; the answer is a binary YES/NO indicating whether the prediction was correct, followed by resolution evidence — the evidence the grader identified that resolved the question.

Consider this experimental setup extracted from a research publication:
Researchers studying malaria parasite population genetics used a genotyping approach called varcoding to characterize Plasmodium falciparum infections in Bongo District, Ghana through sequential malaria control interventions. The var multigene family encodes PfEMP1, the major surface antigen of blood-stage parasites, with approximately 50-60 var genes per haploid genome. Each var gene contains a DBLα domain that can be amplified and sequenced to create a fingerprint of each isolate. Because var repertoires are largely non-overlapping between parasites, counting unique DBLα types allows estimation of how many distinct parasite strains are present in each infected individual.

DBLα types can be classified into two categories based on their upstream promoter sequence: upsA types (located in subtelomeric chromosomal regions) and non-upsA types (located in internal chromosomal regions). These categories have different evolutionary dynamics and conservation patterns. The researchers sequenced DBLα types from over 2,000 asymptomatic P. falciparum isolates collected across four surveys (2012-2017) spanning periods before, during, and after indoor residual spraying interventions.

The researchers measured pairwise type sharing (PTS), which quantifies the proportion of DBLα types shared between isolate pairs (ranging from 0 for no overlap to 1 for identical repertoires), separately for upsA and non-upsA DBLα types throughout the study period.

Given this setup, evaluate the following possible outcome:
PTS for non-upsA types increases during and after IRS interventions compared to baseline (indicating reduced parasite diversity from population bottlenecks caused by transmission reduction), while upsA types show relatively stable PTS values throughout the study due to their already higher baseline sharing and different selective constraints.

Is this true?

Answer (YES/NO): NO